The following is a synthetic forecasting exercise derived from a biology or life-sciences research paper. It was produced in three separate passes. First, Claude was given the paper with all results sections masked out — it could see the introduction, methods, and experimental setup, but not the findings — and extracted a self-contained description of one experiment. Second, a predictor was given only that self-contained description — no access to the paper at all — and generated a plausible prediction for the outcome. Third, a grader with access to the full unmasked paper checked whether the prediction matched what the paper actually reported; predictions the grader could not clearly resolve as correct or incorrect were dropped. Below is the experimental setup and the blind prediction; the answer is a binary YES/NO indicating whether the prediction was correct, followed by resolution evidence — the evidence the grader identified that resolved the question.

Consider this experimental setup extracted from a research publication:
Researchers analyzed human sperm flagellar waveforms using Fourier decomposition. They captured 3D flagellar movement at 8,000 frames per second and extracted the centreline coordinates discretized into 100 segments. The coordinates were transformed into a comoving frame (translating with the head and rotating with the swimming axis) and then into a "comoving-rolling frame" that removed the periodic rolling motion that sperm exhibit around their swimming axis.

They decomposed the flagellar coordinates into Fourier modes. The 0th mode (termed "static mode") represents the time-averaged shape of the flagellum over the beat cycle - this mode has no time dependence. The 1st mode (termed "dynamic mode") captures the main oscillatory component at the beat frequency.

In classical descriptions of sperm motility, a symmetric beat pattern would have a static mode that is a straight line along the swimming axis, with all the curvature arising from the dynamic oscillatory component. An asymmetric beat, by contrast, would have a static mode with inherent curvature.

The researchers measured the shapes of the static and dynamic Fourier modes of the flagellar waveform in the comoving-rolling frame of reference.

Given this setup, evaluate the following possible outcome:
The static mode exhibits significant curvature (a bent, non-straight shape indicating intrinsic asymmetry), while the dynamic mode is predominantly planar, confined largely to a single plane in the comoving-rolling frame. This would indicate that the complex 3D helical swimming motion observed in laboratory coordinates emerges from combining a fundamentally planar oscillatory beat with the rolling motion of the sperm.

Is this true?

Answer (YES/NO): NO